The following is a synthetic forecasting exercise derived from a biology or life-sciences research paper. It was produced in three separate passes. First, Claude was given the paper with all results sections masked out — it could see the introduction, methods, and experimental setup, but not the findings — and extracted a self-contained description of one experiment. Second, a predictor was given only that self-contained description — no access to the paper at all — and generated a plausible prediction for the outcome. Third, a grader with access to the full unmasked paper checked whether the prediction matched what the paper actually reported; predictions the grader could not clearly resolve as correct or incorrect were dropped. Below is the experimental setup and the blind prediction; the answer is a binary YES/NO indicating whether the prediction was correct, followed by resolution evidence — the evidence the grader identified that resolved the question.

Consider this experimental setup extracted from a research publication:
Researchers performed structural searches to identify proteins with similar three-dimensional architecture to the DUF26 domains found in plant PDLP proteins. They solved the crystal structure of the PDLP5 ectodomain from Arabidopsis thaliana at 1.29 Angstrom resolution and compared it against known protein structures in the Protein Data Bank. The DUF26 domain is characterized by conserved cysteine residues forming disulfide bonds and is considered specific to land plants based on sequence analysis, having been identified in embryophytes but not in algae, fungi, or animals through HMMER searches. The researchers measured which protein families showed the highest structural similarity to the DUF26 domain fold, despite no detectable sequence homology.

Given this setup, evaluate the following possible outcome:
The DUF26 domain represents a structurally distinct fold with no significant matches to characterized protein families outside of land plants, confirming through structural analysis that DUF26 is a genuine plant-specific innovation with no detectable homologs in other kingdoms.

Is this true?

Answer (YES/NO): NO